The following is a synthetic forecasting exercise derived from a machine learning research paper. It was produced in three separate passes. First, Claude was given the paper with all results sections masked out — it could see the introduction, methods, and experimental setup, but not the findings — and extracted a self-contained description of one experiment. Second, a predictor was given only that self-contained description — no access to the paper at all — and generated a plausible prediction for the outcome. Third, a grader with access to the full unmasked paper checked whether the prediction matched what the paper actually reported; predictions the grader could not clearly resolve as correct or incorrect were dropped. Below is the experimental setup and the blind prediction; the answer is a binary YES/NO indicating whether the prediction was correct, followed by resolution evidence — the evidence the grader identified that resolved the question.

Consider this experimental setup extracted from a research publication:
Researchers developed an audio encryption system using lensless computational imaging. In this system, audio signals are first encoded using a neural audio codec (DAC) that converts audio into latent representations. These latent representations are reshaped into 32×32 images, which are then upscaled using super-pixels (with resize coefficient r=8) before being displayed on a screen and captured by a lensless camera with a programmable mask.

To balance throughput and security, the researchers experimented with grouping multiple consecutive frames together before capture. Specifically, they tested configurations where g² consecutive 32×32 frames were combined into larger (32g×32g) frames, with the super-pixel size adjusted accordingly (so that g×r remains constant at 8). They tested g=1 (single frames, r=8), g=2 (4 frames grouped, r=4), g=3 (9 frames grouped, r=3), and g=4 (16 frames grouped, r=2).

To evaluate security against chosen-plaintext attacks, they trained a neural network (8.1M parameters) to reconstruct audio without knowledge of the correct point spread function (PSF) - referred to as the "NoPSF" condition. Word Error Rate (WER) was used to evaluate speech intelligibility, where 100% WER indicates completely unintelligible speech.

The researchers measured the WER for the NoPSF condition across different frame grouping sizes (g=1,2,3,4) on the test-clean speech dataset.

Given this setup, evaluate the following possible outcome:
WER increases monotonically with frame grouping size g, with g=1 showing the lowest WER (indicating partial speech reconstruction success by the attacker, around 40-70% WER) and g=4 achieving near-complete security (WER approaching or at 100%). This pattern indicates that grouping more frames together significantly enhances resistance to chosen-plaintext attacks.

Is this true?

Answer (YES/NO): YES